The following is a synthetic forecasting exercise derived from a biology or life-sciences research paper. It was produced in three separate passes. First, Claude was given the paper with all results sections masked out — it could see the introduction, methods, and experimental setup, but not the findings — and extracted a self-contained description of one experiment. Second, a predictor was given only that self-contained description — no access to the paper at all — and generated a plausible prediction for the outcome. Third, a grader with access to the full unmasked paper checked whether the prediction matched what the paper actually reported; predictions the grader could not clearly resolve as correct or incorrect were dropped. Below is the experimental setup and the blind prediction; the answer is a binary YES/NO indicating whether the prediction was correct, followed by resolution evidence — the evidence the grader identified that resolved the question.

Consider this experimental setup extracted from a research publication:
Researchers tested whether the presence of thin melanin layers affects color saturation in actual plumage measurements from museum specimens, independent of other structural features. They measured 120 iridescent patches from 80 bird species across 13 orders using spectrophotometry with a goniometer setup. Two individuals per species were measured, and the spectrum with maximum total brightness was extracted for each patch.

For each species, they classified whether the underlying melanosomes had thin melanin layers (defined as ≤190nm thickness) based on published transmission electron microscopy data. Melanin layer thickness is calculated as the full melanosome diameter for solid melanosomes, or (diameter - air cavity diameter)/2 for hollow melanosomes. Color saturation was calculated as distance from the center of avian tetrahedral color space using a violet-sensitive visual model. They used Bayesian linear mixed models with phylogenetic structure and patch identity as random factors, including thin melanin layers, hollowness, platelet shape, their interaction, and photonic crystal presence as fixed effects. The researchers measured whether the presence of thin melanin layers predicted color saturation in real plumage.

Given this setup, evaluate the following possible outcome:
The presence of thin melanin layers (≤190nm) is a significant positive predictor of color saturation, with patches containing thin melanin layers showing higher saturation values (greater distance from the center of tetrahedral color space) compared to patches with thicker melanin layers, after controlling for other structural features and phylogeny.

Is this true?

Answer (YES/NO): NO